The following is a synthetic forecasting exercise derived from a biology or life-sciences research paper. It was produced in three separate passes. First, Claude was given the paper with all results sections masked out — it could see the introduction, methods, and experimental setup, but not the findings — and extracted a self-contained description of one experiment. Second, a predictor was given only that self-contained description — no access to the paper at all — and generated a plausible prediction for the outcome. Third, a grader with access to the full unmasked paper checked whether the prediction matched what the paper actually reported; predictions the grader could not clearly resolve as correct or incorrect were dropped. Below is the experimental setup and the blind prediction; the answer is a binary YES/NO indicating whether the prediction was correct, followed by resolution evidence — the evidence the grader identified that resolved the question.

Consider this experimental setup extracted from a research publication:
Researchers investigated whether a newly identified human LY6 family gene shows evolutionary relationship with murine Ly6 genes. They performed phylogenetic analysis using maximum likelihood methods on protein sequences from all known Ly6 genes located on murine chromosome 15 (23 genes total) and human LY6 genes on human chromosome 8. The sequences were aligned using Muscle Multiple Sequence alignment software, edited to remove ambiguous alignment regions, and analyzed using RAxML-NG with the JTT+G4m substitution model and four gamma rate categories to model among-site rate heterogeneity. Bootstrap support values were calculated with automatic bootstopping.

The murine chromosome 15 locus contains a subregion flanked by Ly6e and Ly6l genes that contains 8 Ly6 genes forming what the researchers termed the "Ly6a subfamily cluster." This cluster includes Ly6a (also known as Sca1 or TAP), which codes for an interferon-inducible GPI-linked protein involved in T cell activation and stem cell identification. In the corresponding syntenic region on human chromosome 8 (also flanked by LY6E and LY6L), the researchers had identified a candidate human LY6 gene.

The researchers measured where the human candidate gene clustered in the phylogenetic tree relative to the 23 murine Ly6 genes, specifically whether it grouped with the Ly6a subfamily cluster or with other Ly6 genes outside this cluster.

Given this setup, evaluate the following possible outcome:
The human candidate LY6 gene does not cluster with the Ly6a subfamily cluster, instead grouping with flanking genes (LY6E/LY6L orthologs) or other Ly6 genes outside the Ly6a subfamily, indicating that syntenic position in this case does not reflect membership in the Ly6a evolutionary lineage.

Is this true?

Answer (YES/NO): NO